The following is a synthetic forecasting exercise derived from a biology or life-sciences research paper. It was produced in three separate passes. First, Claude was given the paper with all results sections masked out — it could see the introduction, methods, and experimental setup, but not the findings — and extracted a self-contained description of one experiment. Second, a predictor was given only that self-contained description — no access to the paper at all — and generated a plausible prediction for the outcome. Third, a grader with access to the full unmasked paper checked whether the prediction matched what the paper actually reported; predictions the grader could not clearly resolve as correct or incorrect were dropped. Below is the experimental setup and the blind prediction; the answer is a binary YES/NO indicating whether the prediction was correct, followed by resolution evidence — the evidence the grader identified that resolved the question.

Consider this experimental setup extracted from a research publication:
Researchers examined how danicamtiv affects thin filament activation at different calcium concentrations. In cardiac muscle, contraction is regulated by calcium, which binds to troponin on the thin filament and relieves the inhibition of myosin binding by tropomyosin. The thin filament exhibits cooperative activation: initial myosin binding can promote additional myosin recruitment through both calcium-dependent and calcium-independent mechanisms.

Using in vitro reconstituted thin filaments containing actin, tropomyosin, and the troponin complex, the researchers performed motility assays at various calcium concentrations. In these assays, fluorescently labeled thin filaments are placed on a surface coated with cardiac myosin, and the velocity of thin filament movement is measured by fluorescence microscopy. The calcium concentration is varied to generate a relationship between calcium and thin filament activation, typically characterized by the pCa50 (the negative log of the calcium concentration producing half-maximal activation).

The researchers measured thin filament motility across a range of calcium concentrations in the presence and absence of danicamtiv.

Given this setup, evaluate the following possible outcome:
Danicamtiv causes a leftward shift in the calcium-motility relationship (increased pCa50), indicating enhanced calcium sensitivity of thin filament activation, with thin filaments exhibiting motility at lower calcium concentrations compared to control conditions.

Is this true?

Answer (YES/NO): YES